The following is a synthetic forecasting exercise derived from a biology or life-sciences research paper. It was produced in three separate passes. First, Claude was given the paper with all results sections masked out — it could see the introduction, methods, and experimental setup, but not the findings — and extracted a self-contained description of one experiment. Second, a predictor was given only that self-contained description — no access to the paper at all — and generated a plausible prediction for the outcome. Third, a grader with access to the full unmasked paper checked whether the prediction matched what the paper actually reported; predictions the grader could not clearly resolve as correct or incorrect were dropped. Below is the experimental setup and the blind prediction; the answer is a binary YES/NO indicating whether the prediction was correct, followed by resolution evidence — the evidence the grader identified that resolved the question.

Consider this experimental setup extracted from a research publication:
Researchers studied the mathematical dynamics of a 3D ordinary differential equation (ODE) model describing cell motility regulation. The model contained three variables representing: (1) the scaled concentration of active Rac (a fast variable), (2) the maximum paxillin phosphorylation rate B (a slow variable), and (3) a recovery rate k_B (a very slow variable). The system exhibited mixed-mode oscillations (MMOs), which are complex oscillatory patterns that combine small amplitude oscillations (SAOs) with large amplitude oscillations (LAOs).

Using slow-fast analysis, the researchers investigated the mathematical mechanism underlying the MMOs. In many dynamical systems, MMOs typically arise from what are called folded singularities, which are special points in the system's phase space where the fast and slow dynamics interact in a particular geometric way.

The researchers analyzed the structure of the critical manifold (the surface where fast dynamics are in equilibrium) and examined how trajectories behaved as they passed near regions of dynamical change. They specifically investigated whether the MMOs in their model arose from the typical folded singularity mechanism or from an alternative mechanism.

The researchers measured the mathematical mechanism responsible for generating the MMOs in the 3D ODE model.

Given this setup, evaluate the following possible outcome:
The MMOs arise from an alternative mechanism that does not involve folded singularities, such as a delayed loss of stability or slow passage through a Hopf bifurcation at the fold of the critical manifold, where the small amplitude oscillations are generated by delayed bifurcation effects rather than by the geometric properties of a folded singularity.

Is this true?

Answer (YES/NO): YES